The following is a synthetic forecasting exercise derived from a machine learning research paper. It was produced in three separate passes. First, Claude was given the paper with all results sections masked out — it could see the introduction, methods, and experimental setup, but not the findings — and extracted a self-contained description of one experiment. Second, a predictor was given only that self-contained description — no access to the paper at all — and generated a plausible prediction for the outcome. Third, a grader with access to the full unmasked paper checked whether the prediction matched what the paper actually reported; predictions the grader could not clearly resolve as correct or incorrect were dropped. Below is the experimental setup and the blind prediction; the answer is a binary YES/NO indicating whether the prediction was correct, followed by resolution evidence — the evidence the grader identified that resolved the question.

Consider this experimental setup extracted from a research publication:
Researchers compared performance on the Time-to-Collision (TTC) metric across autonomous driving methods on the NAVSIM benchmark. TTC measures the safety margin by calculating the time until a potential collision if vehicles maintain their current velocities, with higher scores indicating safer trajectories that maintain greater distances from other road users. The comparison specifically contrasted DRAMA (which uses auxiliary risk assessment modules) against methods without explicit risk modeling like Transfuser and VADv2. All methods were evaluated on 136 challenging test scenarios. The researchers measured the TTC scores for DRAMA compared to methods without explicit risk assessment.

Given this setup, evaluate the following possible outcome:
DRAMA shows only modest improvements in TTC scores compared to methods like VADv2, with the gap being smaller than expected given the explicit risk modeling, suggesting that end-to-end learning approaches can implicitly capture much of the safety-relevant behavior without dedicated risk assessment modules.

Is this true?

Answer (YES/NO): NO